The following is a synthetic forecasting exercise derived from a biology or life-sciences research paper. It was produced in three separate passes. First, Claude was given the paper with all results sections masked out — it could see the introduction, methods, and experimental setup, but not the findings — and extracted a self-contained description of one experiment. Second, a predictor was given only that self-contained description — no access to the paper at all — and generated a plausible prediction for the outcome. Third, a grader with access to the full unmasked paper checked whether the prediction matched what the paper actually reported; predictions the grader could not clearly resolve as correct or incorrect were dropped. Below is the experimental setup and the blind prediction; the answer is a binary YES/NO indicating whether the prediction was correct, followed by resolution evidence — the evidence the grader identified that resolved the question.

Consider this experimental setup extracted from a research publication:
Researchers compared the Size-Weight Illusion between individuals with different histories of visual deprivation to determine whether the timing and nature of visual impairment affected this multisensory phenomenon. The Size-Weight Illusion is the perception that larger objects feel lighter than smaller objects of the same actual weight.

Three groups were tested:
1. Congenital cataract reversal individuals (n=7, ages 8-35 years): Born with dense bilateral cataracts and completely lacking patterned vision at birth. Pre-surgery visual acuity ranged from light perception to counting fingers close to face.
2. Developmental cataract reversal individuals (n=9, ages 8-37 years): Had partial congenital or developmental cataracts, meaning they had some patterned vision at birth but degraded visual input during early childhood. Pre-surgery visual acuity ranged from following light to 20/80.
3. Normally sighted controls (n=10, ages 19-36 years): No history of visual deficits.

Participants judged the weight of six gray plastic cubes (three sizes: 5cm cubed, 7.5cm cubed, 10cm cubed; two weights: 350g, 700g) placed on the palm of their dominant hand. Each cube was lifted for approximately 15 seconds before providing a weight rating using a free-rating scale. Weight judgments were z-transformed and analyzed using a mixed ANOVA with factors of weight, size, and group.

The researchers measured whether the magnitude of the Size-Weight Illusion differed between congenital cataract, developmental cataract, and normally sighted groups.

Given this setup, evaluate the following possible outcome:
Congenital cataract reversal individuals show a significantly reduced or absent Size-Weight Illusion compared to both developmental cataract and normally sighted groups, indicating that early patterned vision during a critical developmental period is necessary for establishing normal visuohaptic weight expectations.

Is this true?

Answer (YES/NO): NO